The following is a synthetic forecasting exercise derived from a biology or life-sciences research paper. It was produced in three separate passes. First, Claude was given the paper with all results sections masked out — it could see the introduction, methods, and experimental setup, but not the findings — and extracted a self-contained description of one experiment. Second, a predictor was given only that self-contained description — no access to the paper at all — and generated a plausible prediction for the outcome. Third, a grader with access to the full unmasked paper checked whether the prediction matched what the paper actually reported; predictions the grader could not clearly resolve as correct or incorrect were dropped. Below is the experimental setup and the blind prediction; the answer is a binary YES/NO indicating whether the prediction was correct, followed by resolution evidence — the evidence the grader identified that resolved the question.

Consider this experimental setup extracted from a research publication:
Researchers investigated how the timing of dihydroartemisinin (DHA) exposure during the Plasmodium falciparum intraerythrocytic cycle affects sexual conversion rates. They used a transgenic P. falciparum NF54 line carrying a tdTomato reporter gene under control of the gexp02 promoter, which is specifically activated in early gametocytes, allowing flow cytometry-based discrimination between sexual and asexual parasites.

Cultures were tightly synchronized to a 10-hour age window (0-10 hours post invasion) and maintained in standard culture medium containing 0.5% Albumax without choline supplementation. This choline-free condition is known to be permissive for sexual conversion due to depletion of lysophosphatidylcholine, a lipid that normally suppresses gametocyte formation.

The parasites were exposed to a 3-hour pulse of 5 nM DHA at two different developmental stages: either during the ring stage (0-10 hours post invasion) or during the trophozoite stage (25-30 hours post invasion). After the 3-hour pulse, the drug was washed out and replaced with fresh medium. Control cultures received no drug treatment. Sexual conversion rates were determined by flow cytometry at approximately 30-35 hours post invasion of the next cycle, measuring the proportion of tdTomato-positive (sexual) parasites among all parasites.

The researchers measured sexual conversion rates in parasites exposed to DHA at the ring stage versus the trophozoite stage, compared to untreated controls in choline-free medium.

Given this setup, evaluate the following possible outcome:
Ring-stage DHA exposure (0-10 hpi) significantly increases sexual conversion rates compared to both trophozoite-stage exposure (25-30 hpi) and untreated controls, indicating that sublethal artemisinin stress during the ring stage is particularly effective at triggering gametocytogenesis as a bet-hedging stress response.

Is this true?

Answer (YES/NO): NO